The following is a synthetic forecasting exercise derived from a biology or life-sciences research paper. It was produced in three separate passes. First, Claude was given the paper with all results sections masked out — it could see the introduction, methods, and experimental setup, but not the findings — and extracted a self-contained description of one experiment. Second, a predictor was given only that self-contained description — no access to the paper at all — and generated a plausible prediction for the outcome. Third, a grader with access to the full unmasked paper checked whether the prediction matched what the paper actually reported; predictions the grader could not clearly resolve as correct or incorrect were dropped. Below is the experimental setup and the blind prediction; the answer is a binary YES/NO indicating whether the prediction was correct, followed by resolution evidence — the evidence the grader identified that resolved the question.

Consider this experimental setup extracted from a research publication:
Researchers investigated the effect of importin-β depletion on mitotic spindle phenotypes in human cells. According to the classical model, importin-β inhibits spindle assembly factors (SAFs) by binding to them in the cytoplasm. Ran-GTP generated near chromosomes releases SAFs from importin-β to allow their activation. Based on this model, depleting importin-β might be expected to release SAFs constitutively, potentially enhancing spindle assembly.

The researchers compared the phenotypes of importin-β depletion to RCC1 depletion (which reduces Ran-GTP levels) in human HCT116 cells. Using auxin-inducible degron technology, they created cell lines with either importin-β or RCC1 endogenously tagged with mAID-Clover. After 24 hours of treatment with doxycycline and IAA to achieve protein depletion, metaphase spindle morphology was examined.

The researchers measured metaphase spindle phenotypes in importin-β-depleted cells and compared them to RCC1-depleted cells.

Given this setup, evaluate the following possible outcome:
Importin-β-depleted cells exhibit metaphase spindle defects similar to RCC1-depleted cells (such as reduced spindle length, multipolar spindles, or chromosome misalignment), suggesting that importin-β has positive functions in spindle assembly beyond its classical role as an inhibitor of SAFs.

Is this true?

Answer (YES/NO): YES